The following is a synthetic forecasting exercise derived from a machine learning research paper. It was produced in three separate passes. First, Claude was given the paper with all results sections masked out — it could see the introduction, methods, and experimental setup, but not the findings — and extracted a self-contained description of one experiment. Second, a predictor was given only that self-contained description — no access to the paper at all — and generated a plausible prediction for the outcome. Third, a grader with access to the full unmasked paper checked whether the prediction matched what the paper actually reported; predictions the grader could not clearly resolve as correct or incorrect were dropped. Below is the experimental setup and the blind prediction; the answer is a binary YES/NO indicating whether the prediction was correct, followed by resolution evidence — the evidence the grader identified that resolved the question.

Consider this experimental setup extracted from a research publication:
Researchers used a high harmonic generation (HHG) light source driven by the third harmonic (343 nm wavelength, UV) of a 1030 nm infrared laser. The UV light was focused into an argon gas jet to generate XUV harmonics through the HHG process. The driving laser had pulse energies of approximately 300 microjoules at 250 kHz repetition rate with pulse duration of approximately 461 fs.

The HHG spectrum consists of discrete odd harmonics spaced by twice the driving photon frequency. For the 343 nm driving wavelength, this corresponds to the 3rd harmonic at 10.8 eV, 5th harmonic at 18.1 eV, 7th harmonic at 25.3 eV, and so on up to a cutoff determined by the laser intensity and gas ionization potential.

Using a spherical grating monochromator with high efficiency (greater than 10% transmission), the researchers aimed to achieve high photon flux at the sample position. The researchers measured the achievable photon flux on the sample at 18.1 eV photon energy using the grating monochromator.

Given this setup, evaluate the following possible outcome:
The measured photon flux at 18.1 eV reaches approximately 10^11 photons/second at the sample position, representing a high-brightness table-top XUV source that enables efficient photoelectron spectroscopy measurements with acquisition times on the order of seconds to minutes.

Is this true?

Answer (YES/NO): YES